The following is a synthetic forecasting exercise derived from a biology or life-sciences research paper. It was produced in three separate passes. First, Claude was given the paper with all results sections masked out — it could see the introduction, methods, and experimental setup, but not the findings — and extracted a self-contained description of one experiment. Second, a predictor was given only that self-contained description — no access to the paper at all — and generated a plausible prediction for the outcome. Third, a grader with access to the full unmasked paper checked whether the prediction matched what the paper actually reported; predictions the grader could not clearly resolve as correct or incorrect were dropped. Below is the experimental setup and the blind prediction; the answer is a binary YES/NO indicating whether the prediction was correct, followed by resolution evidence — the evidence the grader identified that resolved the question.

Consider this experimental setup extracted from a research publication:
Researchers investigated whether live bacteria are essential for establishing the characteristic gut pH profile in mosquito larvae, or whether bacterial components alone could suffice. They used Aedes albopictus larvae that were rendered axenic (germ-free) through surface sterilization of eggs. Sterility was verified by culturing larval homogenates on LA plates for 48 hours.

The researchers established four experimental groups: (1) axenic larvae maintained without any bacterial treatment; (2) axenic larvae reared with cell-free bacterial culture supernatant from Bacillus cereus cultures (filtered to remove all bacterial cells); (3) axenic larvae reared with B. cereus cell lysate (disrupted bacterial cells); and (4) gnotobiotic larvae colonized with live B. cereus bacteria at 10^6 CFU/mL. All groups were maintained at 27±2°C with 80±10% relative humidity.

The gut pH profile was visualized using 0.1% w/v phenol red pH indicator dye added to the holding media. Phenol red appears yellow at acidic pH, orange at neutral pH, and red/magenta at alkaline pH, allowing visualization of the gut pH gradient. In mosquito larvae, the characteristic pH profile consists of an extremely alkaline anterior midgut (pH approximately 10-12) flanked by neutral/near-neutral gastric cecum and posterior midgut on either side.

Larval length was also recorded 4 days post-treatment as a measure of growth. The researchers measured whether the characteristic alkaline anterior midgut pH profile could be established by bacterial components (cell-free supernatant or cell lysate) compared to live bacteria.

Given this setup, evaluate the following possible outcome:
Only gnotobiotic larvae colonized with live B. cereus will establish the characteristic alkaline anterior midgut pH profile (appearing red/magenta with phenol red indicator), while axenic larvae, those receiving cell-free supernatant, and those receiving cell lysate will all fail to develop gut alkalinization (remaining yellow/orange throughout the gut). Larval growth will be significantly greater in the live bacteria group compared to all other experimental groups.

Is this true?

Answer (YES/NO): YES